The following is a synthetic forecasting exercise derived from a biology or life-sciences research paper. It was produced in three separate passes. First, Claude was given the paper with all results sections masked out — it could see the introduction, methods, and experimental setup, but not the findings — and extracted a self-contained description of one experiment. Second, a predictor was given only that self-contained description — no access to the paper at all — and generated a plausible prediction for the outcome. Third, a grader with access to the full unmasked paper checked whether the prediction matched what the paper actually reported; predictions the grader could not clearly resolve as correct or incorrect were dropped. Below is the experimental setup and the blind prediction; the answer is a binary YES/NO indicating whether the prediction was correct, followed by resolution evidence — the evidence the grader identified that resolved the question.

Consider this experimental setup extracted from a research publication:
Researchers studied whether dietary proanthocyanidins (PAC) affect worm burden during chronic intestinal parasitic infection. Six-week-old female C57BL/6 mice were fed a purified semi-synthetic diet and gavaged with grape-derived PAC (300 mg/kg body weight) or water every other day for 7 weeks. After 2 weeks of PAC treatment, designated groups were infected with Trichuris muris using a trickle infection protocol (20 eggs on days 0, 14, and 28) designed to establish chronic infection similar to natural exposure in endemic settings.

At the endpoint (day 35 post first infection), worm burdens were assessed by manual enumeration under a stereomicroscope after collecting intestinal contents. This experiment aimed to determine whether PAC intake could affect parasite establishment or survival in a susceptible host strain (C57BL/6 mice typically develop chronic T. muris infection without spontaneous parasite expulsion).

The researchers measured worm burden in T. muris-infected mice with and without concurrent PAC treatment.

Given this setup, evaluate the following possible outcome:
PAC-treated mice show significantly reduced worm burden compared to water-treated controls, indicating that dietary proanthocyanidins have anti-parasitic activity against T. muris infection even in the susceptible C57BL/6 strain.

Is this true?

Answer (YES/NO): NO